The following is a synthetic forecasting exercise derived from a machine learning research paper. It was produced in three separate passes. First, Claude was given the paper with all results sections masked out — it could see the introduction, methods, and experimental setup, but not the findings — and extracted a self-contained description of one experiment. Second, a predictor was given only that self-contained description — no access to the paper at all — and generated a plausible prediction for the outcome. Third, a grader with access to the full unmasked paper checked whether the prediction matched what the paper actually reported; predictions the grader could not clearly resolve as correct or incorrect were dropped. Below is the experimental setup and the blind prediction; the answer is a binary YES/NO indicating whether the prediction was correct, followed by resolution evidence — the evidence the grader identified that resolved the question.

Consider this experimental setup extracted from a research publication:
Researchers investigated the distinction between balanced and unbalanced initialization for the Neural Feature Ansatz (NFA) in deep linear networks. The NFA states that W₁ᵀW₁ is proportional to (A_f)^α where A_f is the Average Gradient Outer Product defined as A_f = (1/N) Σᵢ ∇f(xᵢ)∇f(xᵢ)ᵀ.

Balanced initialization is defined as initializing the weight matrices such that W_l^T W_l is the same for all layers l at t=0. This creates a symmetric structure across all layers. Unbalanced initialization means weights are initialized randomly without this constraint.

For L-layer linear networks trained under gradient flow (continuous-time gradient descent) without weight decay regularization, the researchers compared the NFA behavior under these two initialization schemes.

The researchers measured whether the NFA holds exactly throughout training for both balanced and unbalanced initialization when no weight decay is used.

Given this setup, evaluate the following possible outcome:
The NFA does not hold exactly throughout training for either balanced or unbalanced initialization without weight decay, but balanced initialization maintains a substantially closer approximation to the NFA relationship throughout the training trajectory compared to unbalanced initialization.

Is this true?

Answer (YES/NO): NO